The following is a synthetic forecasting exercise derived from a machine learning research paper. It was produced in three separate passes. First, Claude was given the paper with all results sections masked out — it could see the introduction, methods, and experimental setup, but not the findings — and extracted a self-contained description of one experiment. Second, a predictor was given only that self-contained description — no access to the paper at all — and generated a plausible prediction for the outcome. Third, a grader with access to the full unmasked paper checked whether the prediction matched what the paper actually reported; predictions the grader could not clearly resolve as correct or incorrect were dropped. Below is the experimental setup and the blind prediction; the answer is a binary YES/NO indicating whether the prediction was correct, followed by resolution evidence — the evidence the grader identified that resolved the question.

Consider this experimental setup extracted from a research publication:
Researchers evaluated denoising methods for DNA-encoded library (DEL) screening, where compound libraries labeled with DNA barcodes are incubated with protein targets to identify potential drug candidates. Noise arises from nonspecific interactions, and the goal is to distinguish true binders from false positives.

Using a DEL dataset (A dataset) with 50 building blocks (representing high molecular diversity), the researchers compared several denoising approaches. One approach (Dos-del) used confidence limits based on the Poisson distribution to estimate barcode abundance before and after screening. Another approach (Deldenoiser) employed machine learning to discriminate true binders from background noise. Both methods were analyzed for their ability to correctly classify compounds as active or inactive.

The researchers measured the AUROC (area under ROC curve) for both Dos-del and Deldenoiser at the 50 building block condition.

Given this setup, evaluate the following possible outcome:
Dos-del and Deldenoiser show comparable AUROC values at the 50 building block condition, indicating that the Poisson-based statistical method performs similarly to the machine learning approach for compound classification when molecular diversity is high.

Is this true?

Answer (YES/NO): NO